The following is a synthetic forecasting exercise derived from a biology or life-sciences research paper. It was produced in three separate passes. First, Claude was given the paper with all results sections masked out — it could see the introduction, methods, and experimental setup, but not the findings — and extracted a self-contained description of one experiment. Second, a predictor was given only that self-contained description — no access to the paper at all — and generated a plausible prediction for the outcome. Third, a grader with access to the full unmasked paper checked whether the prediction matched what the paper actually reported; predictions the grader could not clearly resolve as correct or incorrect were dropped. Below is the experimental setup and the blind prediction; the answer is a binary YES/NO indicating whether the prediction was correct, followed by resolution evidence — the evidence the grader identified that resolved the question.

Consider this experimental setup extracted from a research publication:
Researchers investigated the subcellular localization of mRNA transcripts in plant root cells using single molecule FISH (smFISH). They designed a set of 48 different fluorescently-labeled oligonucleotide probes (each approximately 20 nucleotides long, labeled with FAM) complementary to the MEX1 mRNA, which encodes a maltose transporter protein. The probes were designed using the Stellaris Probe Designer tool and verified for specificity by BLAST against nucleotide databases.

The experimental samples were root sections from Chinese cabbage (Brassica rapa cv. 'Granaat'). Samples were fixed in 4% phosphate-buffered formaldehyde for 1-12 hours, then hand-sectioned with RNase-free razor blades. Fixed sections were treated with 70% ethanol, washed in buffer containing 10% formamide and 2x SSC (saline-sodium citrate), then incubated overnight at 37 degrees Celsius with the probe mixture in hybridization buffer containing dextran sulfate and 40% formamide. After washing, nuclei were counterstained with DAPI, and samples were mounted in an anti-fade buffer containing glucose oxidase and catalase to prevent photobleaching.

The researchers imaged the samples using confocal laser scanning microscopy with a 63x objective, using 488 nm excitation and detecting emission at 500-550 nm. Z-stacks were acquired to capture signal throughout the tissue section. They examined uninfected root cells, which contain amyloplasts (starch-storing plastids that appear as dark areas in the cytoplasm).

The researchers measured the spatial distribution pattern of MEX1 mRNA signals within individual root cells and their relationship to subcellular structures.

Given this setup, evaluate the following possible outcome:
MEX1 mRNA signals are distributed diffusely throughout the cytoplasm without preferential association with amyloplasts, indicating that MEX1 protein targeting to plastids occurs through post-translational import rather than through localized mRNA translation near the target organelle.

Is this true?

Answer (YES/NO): NO